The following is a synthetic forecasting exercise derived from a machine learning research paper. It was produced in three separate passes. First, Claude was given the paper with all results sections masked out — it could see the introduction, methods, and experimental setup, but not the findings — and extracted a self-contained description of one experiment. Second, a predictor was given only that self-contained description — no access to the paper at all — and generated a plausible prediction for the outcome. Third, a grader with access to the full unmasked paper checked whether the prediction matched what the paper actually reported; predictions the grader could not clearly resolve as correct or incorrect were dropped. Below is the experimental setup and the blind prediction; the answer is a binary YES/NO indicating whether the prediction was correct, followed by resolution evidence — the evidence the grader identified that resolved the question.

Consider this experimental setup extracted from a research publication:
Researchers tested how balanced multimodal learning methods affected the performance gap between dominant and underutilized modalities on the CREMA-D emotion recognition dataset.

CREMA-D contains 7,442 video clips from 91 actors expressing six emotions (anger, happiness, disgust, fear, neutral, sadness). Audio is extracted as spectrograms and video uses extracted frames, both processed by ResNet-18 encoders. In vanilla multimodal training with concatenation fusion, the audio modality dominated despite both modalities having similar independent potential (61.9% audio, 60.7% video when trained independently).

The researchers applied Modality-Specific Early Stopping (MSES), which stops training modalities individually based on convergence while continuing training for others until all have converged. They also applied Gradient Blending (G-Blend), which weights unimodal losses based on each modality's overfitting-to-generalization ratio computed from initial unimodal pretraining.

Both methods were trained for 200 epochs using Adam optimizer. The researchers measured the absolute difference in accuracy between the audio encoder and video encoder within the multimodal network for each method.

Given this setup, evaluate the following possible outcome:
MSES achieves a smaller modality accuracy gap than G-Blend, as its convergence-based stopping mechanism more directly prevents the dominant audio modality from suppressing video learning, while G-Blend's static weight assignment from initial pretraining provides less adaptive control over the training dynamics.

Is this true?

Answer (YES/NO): YES